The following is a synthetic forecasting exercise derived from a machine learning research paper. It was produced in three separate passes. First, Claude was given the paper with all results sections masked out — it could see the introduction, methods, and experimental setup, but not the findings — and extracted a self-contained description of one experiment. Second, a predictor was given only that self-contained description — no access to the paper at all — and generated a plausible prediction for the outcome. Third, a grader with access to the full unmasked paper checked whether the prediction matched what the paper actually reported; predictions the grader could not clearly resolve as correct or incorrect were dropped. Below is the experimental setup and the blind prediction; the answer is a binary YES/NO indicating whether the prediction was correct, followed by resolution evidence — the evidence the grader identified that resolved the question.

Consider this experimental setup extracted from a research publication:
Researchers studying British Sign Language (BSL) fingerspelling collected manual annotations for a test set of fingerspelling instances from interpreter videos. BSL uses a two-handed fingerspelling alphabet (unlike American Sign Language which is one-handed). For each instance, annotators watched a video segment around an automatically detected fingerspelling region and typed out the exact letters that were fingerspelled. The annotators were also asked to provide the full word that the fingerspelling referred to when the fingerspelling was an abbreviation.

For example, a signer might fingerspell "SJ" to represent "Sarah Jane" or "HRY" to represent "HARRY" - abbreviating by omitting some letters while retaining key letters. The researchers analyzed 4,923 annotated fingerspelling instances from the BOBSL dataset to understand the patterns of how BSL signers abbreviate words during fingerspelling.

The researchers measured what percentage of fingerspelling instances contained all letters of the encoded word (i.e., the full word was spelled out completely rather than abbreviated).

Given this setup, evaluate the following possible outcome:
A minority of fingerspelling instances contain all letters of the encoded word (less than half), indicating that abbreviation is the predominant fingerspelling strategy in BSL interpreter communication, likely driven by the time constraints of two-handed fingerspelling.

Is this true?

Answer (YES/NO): YES